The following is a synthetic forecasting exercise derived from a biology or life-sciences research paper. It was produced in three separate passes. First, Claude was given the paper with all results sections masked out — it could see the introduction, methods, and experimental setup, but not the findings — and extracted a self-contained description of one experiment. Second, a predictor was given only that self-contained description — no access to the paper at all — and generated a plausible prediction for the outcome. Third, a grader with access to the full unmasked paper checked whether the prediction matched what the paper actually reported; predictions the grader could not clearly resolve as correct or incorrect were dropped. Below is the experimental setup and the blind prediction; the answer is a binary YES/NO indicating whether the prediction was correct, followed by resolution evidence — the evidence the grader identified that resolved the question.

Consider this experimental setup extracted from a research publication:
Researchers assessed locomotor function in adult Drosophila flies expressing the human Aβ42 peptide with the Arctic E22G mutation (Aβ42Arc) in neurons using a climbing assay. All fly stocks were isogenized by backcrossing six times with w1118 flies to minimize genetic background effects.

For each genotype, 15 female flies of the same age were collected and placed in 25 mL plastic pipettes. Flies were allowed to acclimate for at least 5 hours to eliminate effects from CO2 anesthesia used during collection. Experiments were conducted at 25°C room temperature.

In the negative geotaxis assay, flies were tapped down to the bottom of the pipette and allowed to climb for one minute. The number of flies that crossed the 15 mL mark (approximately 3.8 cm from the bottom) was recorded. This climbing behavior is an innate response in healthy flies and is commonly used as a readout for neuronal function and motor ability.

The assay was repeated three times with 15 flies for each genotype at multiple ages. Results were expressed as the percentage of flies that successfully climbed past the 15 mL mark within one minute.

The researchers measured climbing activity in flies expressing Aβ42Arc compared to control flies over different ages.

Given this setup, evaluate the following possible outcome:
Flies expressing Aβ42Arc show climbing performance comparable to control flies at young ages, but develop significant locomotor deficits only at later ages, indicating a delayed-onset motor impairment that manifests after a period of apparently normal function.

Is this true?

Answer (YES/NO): YES